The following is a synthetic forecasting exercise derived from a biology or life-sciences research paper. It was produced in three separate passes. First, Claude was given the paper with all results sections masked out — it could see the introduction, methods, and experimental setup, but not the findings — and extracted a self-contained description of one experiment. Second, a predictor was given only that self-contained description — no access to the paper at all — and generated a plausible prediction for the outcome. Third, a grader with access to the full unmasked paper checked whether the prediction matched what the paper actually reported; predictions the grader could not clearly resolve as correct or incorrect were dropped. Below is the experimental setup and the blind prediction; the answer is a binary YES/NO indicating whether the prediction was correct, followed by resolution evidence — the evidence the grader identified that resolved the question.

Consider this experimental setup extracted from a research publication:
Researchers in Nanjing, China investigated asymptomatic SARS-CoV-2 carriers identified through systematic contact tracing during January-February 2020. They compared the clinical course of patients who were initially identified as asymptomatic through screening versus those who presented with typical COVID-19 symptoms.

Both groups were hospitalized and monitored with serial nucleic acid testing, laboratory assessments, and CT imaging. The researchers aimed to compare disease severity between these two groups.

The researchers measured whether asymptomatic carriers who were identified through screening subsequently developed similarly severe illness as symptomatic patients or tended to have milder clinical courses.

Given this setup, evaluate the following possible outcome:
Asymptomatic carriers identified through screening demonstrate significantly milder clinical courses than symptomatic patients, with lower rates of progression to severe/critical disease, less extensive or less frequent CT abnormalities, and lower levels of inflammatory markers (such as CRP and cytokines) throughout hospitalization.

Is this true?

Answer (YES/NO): YES